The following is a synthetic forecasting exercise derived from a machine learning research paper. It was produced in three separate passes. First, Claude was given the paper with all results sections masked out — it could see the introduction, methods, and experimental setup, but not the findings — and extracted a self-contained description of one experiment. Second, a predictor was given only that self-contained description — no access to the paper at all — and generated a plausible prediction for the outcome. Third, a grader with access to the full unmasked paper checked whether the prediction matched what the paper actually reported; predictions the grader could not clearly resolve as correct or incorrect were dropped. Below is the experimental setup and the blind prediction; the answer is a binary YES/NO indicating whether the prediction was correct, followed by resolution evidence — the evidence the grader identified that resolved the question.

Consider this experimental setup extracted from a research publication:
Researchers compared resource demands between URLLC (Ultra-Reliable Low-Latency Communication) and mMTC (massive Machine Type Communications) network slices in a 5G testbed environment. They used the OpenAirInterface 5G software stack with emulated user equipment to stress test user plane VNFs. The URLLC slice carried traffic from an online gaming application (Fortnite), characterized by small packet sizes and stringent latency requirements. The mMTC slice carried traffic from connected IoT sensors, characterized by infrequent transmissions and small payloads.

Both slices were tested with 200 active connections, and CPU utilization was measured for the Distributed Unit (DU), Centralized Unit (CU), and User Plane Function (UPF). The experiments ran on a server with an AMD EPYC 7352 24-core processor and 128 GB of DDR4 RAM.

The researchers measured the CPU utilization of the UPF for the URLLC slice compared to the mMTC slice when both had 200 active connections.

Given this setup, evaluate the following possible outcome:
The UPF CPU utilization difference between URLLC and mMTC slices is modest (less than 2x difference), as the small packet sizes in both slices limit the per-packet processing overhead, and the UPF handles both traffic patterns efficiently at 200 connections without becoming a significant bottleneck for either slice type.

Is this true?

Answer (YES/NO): YES